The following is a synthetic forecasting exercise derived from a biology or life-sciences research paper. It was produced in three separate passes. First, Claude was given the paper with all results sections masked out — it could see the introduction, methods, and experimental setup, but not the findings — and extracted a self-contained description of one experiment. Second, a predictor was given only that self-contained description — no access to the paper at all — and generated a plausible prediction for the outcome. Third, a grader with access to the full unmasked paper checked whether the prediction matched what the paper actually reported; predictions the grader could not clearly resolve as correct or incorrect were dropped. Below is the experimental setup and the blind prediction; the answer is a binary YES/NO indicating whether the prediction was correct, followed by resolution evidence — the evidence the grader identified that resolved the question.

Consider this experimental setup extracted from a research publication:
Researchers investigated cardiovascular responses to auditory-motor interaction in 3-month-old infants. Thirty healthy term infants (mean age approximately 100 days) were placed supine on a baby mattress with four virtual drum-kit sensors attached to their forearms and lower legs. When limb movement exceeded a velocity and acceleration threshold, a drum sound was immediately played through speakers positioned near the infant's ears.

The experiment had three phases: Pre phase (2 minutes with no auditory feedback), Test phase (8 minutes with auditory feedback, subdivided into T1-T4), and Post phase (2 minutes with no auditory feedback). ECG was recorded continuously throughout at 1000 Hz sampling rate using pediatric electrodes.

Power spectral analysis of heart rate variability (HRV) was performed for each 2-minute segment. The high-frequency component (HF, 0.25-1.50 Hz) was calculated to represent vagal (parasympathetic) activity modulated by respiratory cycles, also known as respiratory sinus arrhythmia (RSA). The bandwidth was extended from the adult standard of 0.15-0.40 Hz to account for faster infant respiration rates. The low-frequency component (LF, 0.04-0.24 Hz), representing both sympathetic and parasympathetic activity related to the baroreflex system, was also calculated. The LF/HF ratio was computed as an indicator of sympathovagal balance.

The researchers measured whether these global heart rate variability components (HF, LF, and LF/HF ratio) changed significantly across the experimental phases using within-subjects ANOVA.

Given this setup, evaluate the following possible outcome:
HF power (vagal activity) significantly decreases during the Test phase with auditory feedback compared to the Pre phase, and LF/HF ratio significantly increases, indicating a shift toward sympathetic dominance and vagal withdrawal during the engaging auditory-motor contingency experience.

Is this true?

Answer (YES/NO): NO